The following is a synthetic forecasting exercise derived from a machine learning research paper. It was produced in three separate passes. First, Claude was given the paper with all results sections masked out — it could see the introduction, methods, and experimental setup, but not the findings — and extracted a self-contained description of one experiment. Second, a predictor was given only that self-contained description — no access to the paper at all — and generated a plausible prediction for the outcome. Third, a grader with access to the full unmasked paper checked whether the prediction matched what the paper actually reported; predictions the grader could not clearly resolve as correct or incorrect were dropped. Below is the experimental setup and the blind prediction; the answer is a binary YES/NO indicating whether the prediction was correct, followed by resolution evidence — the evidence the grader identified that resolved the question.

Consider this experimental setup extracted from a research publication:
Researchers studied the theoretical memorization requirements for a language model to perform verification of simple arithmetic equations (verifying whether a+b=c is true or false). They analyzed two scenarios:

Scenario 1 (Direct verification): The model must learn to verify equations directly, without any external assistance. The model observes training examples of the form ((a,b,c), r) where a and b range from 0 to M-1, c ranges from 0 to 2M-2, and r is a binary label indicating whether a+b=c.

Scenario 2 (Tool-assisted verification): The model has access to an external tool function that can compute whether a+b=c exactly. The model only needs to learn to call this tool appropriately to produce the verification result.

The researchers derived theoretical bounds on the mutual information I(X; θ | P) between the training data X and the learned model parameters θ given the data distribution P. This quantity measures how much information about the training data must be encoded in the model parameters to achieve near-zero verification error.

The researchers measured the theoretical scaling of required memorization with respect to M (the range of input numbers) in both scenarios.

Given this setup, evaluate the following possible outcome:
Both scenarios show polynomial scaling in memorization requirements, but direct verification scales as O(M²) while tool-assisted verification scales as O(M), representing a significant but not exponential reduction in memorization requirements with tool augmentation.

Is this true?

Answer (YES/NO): NO